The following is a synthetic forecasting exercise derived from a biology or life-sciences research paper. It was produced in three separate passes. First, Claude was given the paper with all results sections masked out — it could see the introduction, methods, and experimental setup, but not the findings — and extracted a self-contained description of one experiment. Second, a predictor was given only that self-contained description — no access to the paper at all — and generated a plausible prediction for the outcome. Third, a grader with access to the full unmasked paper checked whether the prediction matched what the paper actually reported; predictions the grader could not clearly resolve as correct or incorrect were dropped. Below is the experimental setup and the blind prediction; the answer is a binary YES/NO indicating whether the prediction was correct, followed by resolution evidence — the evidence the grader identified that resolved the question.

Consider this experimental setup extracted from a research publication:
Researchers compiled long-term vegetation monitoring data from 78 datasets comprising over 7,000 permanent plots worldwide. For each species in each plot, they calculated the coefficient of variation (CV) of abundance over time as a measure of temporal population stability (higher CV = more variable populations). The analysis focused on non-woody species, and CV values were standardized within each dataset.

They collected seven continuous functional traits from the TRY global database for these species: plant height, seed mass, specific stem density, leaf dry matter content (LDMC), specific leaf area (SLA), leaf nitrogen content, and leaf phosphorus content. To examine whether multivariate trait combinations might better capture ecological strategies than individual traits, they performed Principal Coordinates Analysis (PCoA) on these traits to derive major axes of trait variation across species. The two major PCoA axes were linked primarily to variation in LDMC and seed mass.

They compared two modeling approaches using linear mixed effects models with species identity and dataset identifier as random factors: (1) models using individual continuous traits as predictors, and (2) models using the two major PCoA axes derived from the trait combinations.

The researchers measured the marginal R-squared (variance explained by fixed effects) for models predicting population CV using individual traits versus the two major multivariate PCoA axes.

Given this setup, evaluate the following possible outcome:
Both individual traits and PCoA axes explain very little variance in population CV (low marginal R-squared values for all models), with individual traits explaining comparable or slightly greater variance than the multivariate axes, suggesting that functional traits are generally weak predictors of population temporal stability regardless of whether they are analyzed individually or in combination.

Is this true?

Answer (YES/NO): YES